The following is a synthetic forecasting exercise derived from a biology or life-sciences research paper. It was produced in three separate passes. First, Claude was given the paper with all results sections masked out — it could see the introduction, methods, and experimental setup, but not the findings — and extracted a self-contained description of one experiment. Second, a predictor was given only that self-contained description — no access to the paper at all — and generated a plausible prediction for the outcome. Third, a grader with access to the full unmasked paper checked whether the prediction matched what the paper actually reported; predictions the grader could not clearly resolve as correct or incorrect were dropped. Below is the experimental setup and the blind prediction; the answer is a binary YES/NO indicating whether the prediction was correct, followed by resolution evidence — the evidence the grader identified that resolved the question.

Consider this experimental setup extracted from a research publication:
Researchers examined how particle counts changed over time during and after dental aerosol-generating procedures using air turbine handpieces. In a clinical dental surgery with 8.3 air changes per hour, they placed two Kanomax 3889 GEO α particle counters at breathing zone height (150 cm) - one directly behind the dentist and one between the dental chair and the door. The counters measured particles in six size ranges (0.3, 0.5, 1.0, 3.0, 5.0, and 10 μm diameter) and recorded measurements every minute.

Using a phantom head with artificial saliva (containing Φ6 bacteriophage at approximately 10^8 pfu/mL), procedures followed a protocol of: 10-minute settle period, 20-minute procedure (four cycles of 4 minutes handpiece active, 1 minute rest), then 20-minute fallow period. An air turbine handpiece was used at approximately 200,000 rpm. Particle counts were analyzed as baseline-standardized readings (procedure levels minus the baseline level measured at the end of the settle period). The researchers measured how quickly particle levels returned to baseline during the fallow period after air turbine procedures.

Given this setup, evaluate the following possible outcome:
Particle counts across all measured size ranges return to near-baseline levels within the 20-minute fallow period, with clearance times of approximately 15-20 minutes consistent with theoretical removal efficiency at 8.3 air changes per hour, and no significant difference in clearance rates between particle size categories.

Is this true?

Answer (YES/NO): NO